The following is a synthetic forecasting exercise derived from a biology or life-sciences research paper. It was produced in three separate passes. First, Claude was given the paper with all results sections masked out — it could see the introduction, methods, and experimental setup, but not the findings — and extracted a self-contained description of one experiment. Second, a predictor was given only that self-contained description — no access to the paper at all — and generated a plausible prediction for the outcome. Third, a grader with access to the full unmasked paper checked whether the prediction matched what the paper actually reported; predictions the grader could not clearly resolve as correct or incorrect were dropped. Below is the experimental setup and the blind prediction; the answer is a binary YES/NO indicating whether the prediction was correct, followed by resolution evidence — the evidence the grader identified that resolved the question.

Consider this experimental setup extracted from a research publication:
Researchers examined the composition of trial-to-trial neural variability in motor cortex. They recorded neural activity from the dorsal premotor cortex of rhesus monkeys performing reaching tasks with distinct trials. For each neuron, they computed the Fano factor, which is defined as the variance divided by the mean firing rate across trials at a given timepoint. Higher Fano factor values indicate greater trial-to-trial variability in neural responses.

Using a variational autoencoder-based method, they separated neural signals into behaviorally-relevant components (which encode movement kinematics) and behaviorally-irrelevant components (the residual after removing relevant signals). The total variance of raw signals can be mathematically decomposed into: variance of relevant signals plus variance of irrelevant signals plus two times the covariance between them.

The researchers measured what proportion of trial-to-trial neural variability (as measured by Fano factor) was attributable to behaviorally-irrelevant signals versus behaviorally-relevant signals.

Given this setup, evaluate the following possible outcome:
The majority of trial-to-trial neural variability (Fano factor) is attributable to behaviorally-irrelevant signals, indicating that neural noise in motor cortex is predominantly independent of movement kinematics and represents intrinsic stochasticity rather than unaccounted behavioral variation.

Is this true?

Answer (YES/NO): YES